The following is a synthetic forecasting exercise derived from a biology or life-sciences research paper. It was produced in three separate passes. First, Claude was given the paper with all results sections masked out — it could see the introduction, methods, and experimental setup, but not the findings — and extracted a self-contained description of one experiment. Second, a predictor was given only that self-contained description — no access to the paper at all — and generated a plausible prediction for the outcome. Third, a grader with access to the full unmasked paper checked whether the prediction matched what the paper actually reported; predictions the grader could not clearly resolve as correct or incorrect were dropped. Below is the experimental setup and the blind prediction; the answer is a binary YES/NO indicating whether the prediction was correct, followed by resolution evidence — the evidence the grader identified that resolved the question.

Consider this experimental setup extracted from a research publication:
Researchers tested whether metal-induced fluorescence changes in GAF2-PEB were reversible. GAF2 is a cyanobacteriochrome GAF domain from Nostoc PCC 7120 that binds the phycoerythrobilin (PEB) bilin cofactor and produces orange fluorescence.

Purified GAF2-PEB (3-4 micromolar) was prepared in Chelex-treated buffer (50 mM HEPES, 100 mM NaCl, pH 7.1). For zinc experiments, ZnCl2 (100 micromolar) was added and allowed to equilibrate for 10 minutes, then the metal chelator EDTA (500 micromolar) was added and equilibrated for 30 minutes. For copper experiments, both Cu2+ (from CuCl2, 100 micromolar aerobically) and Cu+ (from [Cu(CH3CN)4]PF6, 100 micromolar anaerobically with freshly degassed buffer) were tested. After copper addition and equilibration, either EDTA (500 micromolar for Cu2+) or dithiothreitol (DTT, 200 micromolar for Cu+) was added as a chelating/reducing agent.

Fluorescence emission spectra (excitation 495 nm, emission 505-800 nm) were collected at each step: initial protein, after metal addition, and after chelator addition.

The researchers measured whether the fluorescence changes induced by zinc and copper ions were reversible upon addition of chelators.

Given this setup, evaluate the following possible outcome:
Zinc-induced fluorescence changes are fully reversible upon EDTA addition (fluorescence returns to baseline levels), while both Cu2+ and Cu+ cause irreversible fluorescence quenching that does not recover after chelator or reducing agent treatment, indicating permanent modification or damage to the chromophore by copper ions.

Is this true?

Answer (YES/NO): NO